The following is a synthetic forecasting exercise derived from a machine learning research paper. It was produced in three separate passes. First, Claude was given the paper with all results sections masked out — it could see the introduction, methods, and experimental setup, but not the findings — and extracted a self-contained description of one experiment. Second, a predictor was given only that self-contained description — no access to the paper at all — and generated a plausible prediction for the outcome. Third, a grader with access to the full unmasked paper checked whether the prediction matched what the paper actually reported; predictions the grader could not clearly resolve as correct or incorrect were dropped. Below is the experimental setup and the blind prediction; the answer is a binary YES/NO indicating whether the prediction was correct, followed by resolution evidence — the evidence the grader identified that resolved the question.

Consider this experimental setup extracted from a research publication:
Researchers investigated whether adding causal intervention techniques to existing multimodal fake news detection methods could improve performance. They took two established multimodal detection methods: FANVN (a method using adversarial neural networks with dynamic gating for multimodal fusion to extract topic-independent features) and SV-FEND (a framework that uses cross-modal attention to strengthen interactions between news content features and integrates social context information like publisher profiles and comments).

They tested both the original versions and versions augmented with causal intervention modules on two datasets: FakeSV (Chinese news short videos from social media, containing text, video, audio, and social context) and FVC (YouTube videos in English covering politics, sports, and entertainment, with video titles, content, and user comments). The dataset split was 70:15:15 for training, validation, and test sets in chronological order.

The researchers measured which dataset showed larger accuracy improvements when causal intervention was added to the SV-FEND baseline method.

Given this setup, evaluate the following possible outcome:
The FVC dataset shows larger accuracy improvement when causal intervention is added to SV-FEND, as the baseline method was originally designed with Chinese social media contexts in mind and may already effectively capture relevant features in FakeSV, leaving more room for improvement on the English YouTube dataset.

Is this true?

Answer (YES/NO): NO